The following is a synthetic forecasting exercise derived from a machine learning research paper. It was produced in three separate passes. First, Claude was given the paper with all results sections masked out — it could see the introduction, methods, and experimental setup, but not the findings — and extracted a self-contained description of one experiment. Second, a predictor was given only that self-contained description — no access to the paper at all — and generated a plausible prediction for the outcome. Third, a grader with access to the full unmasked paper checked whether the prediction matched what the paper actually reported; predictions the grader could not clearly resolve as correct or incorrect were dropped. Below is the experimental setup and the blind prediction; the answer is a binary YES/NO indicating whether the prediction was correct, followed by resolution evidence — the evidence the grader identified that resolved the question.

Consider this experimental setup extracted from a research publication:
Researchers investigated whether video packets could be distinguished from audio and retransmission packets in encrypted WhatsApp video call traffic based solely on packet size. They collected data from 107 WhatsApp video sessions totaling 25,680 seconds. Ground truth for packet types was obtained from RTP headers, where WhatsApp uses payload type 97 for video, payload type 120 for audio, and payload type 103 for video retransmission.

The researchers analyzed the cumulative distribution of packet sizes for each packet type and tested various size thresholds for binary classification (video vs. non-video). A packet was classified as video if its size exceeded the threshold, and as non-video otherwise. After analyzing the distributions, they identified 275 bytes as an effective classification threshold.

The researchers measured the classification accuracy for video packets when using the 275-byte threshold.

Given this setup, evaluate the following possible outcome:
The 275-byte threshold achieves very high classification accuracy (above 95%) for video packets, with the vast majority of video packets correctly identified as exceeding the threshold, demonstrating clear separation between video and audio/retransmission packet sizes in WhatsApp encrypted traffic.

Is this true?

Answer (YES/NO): YES